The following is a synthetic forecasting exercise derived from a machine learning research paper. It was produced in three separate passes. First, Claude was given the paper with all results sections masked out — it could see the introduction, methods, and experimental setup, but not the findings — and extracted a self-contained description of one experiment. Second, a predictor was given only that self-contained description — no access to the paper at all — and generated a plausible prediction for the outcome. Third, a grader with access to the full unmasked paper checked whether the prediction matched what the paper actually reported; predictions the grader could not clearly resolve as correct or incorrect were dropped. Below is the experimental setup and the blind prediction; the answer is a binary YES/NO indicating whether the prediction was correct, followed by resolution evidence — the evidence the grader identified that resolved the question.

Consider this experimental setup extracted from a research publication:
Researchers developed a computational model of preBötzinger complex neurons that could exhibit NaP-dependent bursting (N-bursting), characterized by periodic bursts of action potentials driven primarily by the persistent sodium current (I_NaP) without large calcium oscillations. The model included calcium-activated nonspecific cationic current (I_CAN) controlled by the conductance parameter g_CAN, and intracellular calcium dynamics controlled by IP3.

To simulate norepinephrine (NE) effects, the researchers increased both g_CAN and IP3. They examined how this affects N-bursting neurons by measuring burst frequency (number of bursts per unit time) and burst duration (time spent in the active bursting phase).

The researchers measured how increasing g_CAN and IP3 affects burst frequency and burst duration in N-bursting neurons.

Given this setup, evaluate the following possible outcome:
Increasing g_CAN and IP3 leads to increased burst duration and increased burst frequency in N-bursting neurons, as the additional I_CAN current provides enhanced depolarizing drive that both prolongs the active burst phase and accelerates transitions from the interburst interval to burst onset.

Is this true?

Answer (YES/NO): NO